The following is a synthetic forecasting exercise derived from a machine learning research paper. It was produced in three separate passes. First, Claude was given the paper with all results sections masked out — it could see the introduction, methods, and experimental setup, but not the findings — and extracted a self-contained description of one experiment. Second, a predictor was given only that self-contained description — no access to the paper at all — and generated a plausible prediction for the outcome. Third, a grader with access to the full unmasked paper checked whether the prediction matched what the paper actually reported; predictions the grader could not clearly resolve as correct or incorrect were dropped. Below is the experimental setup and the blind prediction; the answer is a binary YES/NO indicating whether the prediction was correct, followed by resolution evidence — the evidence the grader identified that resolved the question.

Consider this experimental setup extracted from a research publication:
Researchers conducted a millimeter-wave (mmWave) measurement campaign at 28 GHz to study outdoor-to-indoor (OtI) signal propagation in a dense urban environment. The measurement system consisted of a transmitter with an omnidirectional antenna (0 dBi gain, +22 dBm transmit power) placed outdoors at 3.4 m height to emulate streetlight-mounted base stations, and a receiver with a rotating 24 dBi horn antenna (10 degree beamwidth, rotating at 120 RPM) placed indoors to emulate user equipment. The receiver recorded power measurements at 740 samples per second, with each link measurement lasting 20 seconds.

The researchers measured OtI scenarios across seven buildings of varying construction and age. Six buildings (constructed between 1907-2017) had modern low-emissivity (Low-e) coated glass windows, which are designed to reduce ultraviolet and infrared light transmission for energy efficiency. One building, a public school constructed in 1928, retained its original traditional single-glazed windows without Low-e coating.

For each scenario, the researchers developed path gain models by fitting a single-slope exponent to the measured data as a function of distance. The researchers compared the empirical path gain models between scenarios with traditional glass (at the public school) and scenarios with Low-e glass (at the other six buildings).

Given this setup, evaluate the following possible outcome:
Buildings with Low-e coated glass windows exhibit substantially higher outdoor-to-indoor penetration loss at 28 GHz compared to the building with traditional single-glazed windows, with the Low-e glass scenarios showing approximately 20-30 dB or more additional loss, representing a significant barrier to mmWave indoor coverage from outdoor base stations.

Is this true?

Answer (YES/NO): YES